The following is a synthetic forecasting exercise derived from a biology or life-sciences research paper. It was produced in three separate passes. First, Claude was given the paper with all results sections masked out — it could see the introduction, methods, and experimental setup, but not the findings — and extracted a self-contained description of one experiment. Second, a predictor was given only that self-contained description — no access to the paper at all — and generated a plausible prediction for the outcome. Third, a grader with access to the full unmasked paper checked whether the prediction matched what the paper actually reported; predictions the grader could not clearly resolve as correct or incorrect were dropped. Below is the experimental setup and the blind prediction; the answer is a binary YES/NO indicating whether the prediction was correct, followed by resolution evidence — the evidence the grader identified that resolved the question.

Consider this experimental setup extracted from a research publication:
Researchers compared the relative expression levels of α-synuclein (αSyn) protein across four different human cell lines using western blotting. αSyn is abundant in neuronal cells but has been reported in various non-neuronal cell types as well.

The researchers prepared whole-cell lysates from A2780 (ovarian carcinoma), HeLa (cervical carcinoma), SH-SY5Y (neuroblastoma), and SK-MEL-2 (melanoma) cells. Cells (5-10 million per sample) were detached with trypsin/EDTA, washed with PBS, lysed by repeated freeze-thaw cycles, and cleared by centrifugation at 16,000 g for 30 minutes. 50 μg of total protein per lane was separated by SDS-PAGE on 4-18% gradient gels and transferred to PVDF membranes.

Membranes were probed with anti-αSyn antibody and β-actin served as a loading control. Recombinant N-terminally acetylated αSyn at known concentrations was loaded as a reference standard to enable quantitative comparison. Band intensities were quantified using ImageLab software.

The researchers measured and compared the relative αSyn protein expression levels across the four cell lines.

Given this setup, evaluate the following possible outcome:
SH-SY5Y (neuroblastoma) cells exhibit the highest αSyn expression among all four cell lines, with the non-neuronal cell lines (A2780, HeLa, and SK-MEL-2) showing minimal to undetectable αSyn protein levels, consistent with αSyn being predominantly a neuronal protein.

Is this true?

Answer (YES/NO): NO